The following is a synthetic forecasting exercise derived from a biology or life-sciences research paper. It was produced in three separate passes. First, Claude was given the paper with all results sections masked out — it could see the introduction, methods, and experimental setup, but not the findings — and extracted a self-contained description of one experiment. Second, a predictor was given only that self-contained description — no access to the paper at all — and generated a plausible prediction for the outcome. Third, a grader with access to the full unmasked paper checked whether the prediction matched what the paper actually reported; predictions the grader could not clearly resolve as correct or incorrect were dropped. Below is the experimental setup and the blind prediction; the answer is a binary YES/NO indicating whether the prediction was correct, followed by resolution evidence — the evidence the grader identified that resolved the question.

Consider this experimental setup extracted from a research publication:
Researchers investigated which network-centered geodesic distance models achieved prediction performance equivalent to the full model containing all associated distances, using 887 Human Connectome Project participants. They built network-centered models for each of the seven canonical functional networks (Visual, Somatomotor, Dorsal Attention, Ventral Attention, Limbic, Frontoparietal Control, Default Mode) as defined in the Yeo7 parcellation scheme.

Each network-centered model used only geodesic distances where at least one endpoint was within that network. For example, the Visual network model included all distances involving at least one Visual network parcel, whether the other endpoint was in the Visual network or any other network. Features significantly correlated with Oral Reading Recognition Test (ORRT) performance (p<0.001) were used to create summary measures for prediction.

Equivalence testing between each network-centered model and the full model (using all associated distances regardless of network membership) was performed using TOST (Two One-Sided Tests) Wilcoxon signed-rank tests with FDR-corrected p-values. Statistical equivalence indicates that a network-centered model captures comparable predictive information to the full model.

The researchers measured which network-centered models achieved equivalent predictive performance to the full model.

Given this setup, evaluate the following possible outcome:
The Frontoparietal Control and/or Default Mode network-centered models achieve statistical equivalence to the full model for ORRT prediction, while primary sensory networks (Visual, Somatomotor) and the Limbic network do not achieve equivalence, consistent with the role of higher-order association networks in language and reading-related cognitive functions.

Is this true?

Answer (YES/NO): NO